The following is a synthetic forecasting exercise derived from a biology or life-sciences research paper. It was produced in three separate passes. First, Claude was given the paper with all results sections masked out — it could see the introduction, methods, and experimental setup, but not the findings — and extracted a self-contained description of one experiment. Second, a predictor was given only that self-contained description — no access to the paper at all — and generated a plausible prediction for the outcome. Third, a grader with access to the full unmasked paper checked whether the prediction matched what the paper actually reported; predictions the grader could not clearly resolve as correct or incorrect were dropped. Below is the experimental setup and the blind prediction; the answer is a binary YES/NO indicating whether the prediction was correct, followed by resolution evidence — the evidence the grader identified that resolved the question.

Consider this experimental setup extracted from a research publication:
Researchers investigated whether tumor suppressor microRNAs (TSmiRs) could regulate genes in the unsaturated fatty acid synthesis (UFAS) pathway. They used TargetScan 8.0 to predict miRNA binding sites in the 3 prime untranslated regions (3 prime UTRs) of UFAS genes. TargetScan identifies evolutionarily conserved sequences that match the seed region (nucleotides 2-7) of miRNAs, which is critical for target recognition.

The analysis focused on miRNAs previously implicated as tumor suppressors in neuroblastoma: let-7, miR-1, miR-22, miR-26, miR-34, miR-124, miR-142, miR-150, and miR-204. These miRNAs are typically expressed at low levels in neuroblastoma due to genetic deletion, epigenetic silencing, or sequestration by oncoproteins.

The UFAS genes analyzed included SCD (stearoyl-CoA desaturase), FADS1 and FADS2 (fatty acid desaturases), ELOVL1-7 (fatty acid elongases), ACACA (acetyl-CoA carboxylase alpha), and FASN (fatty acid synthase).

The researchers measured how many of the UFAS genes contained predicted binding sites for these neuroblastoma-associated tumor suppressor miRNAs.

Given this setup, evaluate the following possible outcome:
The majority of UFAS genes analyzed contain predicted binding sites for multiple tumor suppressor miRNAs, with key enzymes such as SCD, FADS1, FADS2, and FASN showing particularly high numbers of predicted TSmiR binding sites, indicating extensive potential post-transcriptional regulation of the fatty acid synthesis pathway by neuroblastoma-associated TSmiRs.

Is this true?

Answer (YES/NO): YES